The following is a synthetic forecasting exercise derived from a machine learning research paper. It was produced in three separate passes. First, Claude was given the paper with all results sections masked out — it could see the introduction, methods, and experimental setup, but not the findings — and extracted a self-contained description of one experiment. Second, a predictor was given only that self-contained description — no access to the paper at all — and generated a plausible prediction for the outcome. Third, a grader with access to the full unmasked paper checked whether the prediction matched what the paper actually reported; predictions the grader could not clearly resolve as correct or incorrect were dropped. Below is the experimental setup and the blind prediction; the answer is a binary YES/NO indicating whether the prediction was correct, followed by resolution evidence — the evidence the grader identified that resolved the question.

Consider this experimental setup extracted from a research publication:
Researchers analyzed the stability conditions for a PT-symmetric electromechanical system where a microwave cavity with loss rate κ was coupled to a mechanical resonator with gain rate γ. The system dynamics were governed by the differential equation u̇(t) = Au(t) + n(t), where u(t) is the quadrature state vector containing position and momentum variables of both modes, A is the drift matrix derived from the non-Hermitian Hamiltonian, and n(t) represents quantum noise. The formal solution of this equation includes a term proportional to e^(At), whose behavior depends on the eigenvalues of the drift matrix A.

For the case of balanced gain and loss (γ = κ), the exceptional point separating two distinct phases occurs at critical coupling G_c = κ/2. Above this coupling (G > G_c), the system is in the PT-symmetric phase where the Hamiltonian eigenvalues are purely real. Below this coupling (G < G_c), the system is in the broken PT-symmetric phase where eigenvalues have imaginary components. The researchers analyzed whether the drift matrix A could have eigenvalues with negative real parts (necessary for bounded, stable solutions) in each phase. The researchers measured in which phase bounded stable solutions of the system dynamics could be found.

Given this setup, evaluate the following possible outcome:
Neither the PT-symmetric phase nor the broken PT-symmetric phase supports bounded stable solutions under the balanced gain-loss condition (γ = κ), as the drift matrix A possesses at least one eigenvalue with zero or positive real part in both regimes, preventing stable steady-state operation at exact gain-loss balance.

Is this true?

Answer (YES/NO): NO